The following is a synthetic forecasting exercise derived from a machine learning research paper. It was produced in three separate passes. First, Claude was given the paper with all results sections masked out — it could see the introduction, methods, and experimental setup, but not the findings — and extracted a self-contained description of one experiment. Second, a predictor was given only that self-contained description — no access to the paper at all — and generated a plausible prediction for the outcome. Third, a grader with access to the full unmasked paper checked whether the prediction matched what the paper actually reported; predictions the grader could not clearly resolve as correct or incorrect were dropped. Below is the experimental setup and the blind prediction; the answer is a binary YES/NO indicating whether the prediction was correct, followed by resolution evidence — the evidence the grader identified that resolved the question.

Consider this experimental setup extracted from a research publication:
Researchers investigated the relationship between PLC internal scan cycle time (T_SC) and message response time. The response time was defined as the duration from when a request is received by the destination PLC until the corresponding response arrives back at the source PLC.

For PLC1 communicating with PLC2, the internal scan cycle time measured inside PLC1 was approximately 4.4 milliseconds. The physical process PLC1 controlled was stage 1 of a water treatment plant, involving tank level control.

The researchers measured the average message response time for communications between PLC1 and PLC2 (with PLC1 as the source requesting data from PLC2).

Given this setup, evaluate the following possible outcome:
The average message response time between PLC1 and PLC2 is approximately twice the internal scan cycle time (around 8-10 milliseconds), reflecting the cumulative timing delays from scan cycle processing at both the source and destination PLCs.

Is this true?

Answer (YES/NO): YES